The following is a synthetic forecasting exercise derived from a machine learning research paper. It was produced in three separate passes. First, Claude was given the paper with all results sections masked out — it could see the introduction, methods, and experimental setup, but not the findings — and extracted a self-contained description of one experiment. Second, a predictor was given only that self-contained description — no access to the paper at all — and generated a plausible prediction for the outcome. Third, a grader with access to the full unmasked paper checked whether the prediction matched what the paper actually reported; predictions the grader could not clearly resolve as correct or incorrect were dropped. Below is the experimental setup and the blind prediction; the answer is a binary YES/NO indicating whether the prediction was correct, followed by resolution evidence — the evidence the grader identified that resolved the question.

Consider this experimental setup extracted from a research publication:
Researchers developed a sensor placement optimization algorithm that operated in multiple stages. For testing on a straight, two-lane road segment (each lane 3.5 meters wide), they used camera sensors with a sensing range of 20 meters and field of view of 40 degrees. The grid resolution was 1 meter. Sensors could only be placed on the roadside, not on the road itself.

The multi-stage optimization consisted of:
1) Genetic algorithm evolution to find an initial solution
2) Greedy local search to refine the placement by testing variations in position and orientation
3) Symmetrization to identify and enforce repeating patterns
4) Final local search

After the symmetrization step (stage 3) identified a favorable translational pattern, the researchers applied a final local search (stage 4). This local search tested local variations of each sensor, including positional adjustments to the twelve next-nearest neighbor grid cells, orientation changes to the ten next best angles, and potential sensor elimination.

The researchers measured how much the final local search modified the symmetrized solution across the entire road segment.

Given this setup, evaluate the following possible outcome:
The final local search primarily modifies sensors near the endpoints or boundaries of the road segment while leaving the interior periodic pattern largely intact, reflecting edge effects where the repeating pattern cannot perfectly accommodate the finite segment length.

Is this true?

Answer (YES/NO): YES